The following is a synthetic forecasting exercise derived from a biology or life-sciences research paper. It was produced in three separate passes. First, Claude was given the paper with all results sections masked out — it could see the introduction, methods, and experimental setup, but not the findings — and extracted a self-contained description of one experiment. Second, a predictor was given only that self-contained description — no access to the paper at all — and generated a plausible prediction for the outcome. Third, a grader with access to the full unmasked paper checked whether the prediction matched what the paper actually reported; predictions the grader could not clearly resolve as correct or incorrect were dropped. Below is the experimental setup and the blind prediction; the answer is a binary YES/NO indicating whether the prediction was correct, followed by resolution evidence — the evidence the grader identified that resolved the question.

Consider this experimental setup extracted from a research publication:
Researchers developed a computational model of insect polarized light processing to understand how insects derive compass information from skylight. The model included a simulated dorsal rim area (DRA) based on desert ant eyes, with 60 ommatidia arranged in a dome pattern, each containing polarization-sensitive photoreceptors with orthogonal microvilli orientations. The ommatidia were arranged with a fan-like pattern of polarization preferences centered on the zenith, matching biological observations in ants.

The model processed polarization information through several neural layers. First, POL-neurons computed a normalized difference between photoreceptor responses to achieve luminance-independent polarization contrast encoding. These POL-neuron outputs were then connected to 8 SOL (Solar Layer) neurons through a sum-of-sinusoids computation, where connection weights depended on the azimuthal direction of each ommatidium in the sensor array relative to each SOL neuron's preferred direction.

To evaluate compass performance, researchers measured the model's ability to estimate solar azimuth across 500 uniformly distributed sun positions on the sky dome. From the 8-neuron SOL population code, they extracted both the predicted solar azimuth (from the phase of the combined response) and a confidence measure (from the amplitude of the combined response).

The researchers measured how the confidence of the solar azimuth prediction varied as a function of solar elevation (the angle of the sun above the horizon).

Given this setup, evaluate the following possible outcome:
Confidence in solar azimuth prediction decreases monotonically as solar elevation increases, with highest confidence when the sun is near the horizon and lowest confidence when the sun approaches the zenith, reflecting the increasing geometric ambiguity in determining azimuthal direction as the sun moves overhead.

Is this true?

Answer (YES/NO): NO